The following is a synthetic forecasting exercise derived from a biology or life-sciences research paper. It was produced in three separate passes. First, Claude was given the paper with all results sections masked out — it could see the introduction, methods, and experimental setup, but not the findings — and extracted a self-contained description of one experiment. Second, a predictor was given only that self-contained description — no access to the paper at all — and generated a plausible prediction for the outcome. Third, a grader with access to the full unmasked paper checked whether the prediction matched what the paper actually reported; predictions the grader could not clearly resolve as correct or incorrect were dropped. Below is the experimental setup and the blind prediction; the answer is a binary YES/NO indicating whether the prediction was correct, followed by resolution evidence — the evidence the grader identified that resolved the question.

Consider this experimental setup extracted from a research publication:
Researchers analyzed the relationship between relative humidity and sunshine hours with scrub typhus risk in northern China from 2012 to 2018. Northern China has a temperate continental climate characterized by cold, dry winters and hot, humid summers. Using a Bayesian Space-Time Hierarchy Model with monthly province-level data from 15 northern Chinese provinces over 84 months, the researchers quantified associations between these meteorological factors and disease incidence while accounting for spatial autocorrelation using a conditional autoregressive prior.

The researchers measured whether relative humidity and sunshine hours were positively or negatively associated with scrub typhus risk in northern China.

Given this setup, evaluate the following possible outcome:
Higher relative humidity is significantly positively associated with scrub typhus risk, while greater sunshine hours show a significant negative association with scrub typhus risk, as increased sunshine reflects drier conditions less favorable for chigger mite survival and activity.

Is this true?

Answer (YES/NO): NO